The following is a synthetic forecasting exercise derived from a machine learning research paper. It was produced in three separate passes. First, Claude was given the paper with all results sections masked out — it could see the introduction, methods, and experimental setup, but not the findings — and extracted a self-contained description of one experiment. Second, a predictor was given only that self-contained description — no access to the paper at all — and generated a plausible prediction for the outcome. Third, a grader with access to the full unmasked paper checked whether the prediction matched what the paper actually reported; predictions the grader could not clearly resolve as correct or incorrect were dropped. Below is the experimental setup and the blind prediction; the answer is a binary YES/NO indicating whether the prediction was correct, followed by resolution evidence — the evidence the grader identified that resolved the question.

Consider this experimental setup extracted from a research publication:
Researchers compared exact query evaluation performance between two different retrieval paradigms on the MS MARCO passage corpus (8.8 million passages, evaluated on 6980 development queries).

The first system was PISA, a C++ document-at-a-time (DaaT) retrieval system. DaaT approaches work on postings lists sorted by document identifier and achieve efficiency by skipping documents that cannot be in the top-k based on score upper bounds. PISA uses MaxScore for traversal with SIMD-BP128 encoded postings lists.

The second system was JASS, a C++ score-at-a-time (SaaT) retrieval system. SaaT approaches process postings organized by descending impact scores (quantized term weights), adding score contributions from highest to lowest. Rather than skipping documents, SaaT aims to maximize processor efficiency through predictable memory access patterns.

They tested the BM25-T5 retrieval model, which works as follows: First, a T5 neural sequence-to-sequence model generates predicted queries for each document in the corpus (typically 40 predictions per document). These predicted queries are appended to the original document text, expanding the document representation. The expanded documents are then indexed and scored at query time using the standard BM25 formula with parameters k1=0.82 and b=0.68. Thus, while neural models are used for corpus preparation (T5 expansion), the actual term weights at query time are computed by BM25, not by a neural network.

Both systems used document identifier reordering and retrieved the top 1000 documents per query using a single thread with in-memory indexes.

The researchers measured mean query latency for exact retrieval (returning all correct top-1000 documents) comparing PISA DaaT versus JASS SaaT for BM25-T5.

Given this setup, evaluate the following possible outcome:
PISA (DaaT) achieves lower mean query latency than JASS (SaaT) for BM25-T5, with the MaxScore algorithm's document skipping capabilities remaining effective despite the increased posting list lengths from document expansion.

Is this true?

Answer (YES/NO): YES